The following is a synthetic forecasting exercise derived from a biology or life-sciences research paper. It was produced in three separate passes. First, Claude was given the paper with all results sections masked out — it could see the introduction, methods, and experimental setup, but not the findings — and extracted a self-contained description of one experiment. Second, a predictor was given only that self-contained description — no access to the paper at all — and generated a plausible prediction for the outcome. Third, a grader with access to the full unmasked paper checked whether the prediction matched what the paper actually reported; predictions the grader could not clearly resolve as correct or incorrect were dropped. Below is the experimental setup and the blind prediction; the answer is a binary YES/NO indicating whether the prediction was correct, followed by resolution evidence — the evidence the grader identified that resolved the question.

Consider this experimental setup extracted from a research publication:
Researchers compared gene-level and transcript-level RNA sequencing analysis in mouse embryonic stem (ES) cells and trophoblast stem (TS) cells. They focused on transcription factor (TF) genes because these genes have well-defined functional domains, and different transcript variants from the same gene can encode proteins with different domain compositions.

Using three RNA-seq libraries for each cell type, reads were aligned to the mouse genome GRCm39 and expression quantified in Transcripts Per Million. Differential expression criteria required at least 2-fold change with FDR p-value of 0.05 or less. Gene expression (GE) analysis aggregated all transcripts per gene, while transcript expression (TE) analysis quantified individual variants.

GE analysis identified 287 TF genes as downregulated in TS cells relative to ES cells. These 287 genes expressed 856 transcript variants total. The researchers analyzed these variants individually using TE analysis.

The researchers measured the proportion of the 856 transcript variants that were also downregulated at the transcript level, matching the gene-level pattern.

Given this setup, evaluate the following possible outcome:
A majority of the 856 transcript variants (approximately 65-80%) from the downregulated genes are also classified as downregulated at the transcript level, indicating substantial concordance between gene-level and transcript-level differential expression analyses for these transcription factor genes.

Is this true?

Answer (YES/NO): NO